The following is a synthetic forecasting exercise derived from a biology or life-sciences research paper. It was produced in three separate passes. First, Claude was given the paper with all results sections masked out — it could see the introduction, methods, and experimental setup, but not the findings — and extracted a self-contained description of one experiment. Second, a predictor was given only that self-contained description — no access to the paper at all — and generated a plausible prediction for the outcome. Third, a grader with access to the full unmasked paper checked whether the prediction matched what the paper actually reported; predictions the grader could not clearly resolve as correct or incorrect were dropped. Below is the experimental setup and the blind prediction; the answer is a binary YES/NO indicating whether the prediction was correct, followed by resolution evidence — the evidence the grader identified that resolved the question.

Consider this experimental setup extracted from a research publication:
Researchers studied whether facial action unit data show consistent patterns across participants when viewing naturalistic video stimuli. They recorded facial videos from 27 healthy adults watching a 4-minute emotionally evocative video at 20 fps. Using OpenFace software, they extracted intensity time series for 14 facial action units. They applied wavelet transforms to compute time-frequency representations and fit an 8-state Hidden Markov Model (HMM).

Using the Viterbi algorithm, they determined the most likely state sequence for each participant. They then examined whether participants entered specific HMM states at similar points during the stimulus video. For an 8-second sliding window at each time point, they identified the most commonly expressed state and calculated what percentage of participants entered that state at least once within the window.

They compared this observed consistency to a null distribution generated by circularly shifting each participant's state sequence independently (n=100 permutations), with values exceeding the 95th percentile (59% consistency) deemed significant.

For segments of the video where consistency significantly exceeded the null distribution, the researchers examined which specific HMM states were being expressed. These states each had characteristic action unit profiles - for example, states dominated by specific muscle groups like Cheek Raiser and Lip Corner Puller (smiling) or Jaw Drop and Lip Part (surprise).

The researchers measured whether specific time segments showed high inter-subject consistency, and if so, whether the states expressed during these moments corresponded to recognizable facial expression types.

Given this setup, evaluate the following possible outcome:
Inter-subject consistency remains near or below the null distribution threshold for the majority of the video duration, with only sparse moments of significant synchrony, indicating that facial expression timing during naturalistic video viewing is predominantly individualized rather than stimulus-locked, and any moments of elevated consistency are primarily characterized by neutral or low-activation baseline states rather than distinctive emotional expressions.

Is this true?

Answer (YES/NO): NO